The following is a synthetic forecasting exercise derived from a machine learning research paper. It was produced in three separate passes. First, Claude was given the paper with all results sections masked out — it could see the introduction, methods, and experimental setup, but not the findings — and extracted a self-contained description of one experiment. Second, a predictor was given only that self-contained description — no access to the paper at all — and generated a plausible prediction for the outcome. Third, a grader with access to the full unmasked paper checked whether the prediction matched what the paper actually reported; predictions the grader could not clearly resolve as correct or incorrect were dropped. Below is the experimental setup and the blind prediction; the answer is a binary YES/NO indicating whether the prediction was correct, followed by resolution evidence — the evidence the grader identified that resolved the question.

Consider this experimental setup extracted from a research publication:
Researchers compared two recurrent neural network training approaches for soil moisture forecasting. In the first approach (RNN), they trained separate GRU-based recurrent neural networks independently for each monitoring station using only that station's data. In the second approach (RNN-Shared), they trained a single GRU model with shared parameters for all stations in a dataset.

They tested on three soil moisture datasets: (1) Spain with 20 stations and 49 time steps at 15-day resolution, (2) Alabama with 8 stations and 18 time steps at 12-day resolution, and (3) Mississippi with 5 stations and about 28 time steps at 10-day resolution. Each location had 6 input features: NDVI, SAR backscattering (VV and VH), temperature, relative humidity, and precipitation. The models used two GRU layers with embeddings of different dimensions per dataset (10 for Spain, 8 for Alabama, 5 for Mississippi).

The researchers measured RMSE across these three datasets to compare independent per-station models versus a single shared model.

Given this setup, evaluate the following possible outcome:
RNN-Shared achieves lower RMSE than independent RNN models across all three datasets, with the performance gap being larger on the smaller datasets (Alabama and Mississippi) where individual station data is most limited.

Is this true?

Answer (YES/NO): NO